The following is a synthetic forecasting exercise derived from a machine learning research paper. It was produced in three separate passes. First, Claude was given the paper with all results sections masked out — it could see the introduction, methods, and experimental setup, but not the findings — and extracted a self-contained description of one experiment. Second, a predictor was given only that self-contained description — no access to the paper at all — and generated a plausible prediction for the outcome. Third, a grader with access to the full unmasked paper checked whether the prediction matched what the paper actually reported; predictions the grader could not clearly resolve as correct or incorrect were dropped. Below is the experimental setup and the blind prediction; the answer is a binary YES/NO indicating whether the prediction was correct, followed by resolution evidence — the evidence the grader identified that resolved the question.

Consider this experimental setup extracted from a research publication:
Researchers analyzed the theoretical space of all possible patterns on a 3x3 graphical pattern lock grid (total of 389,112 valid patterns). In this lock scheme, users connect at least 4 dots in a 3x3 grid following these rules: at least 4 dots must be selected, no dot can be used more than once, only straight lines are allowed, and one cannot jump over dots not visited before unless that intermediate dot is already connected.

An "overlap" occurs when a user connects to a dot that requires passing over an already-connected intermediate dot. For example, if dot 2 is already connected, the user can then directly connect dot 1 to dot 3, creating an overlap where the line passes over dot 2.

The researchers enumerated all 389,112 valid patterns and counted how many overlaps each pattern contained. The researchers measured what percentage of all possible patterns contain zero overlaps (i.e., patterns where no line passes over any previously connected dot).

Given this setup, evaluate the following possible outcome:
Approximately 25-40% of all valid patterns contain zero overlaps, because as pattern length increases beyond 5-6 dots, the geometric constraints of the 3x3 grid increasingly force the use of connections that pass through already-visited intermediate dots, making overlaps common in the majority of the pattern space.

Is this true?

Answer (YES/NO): YES